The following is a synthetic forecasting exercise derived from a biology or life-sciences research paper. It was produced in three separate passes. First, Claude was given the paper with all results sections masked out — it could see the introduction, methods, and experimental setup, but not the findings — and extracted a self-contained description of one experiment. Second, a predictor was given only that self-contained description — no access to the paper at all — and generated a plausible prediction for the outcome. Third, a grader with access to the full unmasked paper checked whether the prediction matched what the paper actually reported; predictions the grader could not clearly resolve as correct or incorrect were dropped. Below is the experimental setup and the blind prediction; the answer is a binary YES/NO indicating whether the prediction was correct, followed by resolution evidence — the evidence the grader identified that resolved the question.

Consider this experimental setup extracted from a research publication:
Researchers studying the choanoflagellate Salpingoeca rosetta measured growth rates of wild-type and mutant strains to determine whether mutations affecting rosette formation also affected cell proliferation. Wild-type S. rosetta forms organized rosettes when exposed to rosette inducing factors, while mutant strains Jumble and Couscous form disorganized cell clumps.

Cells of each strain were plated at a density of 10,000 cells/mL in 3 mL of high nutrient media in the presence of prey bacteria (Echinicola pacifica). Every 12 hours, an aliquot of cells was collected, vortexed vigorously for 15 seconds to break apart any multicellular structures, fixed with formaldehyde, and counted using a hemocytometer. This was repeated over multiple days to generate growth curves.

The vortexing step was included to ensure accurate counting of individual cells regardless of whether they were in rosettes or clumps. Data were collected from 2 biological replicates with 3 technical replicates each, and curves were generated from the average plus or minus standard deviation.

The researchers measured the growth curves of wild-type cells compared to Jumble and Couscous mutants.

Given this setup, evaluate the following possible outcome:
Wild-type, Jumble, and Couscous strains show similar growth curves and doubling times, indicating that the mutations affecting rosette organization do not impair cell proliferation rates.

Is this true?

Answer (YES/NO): NO